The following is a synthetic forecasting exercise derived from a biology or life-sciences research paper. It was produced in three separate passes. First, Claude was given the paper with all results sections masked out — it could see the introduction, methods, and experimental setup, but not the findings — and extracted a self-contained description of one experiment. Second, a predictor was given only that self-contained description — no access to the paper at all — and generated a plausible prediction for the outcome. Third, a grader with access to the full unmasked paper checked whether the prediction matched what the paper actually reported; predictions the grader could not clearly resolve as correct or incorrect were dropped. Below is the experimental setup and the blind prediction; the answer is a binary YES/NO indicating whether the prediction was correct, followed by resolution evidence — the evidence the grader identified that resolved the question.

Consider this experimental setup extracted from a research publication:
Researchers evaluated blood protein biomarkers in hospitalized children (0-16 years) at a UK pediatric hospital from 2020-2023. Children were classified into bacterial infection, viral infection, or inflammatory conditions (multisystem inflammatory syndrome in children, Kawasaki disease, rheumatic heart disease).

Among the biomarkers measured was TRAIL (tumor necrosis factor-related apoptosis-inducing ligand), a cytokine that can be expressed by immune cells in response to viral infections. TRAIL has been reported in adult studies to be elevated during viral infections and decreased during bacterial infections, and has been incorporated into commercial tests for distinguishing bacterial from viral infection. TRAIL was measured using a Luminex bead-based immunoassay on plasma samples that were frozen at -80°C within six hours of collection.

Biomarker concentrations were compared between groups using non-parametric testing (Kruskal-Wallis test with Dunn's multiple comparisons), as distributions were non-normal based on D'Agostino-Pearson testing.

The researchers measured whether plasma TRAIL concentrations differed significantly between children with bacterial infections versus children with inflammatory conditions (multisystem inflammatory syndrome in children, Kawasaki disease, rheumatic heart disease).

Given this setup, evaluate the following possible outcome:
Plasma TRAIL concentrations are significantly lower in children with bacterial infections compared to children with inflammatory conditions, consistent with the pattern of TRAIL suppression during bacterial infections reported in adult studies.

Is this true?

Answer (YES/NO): NO